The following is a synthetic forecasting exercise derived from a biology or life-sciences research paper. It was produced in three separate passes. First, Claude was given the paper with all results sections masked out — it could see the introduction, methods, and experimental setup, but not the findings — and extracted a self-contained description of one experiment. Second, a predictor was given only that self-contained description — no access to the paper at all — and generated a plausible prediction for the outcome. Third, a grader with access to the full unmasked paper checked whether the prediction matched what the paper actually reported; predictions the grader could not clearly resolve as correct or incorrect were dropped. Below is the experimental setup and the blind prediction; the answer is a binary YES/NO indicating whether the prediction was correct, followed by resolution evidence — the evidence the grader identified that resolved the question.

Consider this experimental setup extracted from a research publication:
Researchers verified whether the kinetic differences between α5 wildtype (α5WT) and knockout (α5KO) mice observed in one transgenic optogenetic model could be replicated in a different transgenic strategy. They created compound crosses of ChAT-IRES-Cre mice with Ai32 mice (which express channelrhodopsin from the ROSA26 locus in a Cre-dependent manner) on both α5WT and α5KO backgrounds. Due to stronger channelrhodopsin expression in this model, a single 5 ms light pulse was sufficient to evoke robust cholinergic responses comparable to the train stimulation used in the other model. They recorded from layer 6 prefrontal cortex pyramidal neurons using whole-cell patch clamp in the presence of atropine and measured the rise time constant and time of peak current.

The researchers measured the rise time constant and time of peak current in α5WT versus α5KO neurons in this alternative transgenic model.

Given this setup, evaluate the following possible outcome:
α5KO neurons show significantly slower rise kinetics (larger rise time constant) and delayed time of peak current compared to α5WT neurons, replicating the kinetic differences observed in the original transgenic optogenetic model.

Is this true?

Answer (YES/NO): YES